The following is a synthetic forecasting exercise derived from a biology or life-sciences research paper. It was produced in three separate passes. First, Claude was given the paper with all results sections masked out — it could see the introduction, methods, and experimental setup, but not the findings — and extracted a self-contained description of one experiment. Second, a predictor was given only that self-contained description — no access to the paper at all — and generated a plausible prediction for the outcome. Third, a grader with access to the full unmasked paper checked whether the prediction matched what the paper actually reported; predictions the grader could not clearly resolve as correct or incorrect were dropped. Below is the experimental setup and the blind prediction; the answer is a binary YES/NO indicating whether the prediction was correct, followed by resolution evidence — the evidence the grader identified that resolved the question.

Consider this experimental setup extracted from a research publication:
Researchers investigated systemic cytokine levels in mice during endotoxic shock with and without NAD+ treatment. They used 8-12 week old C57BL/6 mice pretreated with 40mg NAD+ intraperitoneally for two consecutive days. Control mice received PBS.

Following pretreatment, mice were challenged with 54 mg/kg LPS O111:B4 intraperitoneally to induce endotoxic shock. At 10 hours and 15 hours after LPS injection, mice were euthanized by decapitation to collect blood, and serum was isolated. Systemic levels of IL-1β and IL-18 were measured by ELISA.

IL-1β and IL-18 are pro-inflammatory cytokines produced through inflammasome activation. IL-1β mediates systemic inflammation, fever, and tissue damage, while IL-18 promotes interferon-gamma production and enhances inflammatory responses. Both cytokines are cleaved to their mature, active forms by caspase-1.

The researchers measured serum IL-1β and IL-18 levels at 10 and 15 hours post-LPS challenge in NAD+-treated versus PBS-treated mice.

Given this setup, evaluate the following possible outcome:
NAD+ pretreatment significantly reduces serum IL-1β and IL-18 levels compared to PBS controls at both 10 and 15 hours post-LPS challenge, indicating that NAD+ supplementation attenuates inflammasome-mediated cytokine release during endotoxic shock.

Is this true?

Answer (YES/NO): YES